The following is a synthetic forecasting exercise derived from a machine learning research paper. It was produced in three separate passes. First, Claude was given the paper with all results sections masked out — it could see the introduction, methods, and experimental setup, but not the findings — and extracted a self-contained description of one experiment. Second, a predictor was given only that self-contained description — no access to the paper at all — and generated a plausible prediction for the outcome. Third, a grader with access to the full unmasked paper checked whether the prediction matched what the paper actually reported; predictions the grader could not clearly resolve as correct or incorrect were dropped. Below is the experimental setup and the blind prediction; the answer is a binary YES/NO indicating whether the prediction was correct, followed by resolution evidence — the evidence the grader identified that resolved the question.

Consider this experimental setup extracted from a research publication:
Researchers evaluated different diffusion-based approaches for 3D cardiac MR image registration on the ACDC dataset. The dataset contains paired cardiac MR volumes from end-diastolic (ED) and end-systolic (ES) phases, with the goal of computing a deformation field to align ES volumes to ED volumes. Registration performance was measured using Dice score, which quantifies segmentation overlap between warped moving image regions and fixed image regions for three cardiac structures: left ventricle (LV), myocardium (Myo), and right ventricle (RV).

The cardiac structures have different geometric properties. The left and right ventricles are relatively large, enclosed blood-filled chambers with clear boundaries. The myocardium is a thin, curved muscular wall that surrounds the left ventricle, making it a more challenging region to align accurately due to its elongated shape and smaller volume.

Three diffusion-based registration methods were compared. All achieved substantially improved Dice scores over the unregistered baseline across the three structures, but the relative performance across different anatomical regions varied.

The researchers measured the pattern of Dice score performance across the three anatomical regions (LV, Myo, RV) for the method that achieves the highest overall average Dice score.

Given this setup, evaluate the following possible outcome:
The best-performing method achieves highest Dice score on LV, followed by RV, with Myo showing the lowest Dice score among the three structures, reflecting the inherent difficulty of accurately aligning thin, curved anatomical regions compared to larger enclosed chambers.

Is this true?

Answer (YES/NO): YES